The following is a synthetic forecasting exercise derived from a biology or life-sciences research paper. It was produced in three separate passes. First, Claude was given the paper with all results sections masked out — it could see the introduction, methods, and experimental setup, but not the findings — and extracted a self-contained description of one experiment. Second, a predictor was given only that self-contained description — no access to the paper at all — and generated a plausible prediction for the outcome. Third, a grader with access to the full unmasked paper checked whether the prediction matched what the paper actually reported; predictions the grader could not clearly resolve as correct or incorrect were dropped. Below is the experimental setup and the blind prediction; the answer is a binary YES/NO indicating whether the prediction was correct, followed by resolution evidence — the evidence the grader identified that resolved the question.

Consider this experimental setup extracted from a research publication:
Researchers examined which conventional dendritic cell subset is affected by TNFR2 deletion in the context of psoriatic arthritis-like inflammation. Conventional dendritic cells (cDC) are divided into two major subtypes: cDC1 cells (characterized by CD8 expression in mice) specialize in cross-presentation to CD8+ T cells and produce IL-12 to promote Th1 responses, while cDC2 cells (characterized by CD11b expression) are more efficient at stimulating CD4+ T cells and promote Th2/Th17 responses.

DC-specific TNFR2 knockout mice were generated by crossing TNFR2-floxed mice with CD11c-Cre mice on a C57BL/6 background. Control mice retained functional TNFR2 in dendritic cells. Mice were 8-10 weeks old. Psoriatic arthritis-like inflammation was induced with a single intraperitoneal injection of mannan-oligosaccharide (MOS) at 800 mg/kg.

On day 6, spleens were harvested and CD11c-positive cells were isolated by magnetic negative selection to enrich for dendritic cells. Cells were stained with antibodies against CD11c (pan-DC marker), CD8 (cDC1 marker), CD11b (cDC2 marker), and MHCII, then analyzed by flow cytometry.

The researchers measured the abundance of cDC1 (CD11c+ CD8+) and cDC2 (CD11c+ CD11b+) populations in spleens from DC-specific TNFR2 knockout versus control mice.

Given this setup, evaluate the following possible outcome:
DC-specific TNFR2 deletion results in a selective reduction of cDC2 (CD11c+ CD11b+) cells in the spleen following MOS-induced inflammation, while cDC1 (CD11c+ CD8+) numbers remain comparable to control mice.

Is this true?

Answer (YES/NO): NO